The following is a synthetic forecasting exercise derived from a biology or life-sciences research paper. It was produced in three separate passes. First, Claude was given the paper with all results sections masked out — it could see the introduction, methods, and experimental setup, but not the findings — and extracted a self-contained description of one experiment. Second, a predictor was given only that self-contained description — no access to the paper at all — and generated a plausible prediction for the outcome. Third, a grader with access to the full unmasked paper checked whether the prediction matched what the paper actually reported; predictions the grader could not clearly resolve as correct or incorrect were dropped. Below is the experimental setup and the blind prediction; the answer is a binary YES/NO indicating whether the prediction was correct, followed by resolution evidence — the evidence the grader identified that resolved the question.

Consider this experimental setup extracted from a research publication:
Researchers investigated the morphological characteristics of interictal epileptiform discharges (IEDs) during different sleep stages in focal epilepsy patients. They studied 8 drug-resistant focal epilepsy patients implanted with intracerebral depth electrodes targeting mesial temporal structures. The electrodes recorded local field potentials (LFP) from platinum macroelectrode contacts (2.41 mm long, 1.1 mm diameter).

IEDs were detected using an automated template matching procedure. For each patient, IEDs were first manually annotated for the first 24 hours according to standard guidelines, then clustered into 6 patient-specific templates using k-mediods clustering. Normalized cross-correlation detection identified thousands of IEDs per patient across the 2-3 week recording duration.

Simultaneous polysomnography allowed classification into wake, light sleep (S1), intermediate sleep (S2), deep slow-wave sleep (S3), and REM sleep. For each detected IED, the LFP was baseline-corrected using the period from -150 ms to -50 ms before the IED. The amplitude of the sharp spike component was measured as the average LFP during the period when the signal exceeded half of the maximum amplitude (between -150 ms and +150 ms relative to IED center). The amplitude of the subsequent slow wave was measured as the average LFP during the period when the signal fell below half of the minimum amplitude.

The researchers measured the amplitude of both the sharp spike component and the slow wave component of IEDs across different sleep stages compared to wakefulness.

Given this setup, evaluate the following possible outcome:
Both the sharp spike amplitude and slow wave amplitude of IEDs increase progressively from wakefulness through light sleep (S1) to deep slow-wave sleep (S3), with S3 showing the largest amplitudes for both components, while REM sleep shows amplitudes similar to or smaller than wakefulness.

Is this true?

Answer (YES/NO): NO